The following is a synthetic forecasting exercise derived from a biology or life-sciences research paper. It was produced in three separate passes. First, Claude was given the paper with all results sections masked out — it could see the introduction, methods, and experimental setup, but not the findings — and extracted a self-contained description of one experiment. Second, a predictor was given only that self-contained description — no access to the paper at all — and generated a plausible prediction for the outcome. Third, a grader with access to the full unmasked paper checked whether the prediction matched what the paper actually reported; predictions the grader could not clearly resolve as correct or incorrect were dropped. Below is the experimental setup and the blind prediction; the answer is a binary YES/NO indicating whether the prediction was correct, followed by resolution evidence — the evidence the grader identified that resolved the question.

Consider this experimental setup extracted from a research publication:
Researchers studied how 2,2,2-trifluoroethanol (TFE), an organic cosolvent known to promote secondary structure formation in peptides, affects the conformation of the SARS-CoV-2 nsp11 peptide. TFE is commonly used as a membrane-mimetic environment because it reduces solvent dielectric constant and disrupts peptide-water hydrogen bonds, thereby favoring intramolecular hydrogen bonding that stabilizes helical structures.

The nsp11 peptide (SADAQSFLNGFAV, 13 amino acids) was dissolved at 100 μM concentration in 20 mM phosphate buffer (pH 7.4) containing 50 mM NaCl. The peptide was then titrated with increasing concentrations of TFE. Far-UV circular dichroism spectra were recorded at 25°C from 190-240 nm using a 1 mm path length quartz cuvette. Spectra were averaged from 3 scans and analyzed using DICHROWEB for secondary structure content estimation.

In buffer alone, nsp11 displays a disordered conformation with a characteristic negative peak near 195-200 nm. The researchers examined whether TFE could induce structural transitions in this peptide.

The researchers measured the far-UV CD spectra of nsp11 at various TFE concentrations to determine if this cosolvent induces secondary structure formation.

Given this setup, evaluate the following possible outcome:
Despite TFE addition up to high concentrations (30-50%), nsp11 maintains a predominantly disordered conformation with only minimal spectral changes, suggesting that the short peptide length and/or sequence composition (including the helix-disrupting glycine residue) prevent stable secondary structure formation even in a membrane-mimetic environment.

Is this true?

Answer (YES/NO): NO